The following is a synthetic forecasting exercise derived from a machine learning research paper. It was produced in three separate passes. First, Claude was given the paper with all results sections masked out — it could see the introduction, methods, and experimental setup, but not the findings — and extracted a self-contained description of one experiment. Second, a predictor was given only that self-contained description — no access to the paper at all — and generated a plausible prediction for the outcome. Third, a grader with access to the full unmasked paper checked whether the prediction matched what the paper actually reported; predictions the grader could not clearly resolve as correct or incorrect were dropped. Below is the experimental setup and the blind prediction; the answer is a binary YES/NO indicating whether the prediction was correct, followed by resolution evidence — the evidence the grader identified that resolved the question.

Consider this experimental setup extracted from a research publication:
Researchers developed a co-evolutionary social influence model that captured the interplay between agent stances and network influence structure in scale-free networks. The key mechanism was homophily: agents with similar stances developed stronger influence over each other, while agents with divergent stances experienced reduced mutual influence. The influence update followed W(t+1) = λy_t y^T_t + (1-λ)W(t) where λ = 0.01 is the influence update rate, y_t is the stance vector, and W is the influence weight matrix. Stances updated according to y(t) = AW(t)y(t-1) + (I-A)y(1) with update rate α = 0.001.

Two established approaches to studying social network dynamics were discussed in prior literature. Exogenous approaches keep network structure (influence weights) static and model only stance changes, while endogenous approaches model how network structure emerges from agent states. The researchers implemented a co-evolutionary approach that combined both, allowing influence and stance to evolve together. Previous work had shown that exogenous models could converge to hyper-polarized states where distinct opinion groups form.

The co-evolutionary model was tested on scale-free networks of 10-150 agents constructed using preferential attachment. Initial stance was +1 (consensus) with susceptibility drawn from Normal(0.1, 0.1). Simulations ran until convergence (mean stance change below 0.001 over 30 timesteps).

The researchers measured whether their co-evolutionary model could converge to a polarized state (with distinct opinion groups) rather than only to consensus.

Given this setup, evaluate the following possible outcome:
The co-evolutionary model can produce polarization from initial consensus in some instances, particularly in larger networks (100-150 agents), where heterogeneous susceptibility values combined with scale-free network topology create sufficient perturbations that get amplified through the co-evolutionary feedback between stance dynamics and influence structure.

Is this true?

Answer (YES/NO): NO